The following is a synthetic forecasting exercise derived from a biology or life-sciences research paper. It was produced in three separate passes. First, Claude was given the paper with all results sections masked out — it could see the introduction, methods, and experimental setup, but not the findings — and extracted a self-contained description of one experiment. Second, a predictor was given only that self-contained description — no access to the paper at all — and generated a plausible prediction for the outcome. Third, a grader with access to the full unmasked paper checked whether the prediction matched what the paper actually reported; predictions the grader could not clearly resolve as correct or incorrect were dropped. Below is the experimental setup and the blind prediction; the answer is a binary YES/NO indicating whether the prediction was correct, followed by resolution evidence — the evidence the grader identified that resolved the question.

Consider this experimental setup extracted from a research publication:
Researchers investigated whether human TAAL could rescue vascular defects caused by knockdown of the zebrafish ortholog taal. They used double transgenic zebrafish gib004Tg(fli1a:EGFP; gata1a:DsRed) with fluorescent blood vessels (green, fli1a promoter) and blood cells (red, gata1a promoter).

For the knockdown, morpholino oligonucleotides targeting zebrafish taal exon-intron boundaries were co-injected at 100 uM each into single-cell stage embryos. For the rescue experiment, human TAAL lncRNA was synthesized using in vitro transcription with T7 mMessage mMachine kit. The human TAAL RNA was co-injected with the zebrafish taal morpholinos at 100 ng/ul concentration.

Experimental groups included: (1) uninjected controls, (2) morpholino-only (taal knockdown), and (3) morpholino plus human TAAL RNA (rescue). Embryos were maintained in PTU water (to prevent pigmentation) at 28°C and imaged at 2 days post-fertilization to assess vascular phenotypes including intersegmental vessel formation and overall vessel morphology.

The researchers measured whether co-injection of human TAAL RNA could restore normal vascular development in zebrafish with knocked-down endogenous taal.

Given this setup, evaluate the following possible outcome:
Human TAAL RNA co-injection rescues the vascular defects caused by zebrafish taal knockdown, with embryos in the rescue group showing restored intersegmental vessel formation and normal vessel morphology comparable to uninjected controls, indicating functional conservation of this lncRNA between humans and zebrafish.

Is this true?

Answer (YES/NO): NO